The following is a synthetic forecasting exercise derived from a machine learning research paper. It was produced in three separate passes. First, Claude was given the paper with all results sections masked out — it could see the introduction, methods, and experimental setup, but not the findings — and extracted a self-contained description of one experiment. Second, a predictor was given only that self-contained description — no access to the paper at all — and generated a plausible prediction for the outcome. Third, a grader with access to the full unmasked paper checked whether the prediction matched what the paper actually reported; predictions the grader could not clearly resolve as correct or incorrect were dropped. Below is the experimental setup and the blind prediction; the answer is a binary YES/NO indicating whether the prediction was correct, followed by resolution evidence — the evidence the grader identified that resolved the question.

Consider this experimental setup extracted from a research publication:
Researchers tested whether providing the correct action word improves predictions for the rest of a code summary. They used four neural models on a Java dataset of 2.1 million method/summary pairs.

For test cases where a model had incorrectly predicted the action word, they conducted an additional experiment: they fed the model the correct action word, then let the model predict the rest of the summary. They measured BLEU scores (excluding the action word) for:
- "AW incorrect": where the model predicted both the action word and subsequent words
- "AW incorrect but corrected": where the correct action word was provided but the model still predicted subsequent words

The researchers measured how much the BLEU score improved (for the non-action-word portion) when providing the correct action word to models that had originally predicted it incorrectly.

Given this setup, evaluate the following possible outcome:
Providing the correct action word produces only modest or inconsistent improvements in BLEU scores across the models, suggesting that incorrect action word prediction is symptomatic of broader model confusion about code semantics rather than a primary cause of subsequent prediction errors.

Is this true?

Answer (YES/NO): NO